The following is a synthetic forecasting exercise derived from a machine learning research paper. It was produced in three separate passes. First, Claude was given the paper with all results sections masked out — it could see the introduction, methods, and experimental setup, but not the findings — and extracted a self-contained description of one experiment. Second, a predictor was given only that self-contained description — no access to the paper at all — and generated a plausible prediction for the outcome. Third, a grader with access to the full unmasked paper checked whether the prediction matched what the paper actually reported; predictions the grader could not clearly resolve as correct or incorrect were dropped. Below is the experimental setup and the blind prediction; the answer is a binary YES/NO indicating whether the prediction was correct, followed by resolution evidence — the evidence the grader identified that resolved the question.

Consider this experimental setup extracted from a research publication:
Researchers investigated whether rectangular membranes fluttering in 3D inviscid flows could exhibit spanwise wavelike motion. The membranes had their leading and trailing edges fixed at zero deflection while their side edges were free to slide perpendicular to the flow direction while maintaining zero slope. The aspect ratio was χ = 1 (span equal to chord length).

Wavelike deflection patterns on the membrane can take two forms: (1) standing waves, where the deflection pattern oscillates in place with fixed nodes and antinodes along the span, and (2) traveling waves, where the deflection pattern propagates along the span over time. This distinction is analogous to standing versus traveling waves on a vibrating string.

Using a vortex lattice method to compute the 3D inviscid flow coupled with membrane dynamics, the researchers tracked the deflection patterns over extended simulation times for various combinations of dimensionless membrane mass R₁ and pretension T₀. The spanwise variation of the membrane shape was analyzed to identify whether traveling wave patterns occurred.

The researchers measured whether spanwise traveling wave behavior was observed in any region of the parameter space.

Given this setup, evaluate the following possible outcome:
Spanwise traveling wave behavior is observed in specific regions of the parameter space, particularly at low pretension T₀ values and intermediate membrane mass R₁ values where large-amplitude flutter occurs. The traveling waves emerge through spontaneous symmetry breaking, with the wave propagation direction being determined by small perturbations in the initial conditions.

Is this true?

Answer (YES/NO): NO